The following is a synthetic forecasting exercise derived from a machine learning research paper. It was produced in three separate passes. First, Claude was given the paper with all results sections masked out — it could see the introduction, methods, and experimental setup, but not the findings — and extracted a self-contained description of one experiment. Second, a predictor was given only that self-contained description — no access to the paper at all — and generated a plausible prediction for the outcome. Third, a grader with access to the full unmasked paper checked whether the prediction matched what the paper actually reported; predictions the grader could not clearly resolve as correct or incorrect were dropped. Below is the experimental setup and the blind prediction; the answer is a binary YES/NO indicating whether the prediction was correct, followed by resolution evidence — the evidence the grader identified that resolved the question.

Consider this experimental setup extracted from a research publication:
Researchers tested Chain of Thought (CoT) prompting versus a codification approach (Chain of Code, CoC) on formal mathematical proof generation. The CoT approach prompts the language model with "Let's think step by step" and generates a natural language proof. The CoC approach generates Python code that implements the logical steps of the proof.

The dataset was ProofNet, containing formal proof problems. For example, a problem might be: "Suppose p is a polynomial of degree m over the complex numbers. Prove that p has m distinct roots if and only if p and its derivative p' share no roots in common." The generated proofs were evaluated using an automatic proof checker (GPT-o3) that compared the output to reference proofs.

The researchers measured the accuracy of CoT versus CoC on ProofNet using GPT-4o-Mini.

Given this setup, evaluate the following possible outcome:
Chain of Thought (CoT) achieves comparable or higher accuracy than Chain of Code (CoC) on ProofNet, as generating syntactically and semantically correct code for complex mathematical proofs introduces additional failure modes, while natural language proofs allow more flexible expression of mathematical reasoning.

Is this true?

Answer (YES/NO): NO